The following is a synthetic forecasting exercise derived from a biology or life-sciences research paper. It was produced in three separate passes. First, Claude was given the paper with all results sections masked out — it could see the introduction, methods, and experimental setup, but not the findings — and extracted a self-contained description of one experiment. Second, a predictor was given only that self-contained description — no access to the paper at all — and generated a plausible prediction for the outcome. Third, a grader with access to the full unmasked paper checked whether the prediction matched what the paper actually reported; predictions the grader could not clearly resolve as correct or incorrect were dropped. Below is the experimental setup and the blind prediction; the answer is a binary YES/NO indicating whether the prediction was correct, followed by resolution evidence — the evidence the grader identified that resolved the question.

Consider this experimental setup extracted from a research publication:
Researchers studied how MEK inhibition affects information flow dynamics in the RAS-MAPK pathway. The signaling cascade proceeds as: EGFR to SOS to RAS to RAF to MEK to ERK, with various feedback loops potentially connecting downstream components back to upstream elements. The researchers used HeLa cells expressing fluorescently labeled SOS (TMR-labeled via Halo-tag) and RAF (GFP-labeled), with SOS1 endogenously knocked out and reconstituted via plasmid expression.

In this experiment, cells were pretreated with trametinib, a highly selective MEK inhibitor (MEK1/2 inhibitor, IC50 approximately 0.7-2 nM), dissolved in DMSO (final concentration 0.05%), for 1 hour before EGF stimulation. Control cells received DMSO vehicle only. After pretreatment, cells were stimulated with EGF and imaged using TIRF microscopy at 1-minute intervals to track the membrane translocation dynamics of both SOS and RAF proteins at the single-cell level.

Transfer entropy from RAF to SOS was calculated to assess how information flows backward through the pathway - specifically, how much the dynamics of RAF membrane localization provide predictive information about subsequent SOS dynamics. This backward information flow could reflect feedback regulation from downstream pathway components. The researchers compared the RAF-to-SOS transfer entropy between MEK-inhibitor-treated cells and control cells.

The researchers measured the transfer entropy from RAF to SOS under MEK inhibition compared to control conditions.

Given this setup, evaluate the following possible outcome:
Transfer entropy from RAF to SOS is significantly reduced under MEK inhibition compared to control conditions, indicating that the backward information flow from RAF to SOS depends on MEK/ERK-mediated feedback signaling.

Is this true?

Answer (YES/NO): NO